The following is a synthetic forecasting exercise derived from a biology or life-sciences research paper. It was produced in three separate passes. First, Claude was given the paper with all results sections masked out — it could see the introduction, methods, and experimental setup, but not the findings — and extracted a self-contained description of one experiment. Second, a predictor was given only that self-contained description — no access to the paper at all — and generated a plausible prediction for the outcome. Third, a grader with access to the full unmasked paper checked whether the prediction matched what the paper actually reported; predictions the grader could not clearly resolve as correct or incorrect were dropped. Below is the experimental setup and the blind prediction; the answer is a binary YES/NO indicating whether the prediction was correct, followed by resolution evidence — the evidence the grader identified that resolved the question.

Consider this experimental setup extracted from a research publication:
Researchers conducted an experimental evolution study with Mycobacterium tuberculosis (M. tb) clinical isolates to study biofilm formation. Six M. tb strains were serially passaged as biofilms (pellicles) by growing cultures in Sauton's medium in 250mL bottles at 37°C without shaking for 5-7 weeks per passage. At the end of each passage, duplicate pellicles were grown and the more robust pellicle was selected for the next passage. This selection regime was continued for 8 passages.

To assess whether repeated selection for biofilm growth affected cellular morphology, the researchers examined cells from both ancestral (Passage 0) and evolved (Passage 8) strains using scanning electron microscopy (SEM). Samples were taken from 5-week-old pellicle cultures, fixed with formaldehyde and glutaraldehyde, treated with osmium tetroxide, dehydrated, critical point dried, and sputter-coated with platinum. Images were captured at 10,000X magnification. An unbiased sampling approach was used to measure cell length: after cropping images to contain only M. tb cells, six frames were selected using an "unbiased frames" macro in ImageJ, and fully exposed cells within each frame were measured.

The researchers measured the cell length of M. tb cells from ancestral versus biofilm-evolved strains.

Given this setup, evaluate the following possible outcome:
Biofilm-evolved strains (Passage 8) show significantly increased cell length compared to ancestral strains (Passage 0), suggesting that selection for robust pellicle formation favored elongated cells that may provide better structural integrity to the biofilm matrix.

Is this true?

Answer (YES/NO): NO